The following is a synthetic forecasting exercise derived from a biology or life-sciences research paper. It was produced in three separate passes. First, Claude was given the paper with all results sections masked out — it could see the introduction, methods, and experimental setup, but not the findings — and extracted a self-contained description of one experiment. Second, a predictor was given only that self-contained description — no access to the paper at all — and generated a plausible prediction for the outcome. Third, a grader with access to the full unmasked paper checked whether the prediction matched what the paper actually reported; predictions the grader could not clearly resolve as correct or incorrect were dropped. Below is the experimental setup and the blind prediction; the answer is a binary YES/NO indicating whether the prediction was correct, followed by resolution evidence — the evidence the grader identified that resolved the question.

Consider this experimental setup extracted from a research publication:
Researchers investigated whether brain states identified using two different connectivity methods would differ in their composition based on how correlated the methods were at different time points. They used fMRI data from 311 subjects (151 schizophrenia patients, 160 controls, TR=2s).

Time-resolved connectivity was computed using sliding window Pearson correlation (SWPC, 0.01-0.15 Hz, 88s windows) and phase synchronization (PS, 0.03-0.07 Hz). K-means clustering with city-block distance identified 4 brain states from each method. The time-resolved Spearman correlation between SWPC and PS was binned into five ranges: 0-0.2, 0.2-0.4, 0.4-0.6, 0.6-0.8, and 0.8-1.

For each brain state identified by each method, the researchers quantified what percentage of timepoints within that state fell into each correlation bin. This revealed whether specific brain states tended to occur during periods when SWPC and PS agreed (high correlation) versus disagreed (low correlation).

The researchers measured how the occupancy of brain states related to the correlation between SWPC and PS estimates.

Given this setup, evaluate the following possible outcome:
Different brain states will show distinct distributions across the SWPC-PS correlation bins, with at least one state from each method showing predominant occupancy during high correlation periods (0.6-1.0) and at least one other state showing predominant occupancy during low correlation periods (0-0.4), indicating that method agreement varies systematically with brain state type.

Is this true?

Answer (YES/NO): YES